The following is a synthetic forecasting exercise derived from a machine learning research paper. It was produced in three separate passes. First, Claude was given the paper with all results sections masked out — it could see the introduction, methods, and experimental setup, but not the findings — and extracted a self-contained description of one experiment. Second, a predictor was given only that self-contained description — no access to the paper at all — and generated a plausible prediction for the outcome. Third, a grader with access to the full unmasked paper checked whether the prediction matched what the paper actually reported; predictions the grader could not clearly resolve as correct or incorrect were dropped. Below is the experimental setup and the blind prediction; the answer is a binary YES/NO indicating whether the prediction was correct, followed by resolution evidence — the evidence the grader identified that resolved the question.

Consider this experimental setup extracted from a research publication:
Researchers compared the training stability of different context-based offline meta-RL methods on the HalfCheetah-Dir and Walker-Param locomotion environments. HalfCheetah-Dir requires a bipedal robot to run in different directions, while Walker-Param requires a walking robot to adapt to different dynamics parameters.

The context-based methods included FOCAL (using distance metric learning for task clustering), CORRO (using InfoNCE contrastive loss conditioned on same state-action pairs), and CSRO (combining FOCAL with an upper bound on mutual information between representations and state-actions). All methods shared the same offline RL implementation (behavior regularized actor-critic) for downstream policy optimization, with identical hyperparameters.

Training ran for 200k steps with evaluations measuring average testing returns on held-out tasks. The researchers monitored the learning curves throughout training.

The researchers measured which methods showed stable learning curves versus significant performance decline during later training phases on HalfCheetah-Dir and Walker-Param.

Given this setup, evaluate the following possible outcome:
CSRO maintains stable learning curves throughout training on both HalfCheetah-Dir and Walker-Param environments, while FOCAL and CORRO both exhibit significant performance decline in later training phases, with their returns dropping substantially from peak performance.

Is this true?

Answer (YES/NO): NO